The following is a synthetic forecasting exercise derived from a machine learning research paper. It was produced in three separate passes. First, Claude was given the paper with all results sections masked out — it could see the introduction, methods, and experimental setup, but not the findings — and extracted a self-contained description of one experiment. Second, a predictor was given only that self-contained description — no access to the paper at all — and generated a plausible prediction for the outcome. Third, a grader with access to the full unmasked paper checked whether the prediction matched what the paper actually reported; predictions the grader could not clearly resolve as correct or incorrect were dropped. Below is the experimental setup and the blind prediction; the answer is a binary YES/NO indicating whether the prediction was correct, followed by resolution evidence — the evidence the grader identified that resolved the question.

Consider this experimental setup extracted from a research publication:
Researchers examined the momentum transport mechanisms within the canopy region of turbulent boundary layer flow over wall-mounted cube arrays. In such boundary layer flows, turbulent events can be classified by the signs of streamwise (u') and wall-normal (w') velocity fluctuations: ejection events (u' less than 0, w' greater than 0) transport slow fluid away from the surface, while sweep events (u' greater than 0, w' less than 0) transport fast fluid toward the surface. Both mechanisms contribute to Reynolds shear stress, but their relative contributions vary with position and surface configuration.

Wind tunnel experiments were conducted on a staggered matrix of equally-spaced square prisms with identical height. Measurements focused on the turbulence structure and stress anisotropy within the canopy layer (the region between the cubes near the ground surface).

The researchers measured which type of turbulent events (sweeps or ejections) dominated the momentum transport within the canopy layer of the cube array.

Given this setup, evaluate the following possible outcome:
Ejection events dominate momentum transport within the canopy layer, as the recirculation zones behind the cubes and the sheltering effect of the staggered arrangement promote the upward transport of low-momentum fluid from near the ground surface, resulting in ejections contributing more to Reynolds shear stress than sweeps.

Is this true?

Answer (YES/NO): NO